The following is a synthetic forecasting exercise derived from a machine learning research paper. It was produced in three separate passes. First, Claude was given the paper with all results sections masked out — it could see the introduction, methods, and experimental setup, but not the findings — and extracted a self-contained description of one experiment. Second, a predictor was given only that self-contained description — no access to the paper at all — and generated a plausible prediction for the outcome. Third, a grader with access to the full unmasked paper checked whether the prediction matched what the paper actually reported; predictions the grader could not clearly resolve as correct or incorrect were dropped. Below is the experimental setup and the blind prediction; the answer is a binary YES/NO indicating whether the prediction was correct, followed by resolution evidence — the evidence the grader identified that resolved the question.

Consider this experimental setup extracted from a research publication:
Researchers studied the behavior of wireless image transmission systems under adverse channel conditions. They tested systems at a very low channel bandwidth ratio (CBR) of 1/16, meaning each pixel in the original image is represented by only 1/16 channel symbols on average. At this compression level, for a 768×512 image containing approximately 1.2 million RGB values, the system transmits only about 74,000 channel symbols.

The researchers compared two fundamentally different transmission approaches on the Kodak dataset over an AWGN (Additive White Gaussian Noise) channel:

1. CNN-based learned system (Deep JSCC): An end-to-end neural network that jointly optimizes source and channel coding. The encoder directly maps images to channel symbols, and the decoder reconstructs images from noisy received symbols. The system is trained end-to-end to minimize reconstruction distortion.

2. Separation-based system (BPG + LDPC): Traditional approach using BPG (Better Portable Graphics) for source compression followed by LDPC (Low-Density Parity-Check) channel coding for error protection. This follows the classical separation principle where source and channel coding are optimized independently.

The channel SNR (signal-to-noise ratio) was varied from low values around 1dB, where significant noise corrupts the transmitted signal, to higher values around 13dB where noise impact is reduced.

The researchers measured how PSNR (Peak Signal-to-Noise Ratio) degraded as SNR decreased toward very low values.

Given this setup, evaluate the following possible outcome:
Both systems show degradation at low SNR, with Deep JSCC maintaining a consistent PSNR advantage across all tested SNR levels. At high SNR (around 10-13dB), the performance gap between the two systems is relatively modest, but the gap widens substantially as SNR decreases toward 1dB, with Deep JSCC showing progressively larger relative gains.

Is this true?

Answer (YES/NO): NO